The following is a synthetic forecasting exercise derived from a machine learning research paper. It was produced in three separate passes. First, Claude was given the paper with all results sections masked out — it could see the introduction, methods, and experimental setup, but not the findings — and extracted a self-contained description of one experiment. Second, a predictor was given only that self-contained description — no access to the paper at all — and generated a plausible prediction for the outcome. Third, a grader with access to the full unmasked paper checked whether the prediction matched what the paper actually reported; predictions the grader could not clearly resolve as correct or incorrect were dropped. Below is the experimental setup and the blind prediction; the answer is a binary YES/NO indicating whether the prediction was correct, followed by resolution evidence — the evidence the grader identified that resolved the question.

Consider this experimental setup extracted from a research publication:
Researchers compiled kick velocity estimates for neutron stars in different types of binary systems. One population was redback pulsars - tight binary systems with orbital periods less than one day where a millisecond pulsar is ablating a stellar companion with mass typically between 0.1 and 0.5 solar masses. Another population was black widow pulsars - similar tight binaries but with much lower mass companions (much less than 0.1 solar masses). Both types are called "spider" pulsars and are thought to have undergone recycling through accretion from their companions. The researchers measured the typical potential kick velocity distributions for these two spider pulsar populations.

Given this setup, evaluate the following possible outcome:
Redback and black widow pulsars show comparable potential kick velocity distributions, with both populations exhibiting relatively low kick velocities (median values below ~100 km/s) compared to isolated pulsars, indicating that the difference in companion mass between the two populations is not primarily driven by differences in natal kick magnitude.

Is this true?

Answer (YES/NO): NO